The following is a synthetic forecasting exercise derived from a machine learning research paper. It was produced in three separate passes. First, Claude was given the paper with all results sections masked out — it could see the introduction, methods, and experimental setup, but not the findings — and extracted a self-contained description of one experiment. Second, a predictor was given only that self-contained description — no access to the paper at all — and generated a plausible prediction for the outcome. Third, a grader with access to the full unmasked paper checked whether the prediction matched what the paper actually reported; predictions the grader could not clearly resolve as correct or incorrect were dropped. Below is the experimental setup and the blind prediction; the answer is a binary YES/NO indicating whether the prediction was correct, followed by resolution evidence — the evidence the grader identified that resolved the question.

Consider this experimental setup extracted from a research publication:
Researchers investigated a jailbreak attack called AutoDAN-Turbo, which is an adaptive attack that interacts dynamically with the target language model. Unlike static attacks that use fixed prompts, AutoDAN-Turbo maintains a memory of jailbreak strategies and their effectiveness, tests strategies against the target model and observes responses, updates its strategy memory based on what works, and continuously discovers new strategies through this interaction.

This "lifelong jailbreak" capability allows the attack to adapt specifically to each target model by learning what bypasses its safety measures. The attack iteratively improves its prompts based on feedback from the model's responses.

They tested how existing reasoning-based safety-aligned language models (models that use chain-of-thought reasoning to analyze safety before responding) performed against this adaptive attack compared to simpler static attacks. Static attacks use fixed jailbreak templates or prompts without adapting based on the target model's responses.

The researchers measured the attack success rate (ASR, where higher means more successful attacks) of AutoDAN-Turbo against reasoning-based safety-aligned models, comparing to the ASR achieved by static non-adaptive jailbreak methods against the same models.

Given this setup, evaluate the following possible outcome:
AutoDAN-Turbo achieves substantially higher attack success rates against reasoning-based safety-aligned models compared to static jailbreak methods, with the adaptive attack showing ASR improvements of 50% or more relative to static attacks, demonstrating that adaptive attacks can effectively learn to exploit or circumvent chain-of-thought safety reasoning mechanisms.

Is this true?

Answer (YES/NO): YES